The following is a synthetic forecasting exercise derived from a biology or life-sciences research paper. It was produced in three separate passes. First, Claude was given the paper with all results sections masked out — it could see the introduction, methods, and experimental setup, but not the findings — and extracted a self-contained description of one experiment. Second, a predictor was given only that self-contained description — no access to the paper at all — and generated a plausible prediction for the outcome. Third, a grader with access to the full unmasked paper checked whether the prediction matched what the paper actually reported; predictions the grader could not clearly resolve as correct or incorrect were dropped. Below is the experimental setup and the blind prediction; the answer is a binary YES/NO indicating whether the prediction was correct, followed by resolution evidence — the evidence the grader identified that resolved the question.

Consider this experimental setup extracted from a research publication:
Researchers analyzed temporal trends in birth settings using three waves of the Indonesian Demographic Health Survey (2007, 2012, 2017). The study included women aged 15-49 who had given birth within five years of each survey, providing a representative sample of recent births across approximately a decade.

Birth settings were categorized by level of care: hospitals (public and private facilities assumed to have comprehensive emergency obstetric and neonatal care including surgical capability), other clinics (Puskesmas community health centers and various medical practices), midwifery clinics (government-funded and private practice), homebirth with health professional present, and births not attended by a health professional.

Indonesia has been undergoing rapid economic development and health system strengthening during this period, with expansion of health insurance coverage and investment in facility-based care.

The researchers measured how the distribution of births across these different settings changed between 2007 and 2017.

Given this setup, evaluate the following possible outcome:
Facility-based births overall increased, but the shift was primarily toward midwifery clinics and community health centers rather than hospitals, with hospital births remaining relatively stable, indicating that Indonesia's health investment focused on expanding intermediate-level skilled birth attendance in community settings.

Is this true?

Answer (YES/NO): NO